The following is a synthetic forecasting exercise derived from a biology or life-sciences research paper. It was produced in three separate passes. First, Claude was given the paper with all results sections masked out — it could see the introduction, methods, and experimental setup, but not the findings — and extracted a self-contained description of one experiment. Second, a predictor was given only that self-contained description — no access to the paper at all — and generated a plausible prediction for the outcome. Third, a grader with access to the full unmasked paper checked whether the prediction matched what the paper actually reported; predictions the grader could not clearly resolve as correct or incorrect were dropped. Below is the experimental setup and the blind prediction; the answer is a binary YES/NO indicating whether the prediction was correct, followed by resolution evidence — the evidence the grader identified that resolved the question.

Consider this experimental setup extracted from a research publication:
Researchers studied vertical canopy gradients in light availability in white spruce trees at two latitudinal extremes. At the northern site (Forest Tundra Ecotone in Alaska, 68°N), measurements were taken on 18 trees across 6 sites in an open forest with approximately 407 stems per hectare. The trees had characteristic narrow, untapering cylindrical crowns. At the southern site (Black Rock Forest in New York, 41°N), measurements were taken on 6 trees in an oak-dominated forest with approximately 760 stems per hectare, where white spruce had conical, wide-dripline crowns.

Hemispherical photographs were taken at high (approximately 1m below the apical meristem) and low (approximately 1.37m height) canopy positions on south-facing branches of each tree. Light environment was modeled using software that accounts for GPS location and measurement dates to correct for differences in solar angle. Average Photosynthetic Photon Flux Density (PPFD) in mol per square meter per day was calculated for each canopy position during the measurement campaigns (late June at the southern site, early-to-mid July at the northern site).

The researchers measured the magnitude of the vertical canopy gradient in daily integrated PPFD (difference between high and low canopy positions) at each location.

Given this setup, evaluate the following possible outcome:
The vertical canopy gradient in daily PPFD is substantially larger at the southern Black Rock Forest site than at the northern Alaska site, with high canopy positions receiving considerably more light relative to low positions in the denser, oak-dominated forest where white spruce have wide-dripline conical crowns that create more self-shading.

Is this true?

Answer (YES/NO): YES